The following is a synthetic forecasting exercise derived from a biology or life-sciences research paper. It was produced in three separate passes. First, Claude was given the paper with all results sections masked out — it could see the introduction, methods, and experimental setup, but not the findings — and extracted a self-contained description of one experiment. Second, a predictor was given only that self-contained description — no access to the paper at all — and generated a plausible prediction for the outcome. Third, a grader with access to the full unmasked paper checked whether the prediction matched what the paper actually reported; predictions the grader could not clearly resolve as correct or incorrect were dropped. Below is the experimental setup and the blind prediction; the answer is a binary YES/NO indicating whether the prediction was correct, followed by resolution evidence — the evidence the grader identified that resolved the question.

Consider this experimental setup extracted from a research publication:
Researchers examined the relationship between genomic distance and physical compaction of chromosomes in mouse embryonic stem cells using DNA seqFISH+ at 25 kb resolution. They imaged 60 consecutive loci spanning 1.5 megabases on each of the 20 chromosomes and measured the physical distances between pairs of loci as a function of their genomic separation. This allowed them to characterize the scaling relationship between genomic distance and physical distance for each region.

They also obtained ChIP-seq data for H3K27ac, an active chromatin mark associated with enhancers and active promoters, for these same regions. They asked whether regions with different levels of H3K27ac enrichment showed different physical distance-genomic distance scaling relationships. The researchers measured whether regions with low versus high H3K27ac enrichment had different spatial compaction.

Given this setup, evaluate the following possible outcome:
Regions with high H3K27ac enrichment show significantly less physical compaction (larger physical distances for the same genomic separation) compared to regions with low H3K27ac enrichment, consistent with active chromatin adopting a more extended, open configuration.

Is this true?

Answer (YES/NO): YES